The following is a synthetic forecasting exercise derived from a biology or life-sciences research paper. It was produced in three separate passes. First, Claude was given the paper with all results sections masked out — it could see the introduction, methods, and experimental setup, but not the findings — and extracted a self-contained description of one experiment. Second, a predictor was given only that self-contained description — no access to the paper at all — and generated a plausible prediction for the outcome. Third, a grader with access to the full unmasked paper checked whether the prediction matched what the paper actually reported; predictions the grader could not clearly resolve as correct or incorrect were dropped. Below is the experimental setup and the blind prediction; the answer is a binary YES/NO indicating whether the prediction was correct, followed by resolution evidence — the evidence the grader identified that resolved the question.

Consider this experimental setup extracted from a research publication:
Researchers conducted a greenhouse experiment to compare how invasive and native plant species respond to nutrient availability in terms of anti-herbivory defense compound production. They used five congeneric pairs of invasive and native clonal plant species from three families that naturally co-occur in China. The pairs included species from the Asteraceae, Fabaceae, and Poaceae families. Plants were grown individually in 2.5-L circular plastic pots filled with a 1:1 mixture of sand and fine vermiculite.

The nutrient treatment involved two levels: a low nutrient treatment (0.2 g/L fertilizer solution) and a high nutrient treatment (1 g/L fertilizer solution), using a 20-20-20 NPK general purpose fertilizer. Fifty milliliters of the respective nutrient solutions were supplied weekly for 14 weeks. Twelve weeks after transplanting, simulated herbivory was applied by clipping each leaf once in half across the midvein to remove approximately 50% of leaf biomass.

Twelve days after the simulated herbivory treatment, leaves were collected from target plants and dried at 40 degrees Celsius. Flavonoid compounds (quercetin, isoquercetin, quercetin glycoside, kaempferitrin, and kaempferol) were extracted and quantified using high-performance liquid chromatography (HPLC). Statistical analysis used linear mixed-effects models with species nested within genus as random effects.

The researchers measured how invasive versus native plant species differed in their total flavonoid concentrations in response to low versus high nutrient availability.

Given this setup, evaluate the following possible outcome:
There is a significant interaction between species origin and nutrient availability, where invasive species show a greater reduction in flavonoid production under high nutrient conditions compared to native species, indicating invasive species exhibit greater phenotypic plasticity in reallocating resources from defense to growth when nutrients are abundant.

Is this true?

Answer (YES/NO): NO